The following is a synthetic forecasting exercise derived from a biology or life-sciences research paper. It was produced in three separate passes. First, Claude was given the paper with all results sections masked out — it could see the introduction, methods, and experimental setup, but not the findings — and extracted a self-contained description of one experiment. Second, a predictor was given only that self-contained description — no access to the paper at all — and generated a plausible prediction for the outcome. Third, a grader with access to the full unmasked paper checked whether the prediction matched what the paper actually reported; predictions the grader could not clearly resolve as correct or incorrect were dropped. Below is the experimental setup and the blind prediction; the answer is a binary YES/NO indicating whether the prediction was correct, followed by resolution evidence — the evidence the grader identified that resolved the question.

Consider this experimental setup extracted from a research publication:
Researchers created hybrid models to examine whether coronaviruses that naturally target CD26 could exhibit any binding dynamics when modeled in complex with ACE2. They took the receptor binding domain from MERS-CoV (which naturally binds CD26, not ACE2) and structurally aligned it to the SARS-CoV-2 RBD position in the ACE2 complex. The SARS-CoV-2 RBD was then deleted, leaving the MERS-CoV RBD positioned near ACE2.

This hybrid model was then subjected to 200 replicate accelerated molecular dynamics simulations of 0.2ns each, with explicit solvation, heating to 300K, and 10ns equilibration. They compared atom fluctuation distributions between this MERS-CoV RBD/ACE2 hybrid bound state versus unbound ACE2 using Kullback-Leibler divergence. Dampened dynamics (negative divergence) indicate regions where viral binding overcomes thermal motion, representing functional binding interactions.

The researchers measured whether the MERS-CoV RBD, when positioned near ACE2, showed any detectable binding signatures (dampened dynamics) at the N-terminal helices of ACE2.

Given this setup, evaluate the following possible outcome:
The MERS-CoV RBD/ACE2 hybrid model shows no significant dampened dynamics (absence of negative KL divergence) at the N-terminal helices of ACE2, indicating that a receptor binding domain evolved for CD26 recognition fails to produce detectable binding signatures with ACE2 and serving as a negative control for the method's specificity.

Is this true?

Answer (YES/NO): NO